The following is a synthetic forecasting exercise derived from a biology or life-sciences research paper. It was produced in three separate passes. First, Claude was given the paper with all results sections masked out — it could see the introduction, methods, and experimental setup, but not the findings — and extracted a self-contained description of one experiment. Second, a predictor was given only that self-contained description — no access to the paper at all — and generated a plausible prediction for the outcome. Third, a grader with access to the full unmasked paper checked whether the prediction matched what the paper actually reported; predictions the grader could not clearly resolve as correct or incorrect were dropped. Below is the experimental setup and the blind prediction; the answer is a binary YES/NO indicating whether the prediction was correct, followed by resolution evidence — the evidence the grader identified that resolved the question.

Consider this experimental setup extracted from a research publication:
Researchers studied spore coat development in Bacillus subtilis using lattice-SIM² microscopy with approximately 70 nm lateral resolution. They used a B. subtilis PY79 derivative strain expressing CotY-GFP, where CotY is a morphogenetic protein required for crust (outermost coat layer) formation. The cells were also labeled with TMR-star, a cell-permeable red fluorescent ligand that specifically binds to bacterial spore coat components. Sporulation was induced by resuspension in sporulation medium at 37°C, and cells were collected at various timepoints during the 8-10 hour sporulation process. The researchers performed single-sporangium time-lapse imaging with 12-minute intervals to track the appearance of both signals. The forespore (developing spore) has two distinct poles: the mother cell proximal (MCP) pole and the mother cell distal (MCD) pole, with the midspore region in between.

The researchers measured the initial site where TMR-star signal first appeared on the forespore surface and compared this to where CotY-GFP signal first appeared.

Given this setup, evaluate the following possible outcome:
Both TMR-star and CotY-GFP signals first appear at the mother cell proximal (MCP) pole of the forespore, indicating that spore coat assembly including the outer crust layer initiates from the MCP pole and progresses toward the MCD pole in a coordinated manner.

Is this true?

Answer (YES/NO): NO